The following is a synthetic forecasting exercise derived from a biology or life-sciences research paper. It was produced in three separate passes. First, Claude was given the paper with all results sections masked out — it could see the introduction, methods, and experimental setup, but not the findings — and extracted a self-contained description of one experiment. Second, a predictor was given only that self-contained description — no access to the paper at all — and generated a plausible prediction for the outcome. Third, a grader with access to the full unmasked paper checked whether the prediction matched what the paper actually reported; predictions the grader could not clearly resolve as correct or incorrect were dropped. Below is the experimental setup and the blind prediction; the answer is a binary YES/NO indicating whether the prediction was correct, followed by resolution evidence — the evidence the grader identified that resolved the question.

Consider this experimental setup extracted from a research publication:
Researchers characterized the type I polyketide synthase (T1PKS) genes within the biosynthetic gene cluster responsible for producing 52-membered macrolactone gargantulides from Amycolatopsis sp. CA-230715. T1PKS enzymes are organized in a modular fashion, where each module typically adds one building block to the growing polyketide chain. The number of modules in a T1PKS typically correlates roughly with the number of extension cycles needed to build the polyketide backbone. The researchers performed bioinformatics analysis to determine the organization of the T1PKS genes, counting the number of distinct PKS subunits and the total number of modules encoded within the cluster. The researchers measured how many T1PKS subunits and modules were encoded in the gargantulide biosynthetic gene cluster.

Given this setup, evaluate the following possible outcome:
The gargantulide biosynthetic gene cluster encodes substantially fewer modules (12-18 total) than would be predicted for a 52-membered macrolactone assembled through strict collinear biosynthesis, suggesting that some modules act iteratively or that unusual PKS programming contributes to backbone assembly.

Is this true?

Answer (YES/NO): NO